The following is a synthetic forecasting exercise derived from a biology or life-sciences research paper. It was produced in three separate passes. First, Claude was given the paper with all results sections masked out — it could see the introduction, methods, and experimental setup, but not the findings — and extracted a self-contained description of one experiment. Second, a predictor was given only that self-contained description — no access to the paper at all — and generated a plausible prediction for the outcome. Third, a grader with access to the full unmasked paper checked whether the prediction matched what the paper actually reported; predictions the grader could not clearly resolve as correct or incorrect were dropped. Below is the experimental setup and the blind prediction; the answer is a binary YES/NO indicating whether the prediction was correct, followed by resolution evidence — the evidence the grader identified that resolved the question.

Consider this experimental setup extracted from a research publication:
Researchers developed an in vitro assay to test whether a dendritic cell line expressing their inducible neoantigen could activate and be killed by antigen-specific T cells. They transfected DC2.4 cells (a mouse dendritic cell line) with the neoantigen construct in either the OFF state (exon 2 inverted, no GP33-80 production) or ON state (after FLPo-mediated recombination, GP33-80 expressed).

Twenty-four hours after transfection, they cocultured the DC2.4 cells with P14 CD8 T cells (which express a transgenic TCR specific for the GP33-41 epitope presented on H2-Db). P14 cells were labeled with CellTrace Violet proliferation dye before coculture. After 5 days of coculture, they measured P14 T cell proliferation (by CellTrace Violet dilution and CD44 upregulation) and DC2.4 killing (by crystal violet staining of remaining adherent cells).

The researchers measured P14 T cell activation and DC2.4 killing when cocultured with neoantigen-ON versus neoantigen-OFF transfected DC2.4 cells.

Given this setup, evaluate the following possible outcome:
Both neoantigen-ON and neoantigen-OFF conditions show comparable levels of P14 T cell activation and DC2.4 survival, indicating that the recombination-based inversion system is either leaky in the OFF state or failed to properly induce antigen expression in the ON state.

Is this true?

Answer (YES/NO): NO